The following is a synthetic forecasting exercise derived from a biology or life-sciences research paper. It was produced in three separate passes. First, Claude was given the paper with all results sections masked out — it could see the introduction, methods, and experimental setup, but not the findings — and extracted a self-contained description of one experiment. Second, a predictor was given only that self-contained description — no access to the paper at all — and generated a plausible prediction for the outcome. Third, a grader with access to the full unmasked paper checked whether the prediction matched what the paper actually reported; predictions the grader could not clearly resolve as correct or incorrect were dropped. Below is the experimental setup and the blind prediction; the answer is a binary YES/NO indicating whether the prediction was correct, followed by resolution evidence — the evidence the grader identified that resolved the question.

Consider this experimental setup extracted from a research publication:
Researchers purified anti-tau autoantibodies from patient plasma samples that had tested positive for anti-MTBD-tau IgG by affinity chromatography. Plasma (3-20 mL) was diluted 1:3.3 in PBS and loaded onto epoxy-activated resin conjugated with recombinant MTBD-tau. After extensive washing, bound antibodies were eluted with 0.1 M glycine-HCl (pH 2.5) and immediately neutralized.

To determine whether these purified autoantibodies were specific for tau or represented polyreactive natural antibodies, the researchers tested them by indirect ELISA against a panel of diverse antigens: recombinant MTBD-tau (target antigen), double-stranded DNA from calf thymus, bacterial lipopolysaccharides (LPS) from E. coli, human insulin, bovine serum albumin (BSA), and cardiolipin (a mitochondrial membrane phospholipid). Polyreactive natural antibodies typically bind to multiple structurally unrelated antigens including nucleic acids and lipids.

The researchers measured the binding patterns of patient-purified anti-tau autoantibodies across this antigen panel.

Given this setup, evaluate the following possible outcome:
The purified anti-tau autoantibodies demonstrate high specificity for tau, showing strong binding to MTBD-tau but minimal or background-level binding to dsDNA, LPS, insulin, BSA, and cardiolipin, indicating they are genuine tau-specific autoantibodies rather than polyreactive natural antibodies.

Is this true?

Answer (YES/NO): YES